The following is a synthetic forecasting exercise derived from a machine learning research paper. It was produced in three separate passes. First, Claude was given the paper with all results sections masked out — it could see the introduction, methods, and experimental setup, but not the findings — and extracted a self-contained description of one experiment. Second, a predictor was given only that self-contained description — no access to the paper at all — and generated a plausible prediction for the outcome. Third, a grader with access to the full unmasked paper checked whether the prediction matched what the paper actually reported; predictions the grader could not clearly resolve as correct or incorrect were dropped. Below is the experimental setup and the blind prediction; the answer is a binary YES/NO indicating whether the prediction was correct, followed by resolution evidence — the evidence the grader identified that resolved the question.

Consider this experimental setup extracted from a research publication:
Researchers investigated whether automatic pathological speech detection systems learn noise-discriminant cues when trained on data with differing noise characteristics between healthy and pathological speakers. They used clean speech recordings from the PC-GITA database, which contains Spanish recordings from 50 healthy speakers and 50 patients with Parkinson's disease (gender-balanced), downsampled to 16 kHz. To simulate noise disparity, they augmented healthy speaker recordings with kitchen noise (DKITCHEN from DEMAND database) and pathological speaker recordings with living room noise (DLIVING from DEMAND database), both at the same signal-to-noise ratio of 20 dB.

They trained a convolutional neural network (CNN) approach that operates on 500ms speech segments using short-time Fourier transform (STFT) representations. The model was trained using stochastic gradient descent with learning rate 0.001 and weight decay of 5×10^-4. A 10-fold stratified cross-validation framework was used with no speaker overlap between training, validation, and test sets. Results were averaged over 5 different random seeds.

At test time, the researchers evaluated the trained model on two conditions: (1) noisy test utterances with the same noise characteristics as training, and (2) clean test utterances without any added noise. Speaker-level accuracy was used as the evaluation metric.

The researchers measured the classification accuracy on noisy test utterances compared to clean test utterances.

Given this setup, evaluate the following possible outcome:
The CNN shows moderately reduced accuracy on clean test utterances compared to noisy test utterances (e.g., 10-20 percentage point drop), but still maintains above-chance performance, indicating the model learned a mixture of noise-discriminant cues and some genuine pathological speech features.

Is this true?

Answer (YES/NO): NO